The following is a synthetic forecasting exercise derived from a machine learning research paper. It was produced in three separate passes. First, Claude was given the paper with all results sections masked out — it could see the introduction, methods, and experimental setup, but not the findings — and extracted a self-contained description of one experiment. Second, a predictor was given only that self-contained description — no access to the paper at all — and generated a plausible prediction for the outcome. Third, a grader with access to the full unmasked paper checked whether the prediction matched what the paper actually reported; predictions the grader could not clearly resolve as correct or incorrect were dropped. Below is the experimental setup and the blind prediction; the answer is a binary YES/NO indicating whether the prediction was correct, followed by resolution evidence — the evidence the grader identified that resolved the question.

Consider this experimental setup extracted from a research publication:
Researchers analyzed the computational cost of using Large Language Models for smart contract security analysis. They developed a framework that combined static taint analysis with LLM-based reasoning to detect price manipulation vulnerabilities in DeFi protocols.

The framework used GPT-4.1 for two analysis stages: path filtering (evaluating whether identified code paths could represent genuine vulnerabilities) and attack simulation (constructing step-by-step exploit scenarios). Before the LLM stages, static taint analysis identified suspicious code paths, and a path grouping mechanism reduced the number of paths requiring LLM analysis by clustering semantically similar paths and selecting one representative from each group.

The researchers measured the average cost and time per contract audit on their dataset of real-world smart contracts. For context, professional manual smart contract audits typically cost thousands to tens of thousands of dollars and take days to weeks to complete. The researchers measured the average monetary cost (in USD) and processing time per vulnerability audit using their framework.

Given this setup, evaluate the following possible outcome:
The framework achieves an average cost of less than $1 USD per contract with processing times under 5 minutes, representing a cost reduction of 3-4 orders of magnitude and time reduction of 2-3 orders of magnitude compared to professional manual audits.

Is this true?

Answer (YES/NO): YES